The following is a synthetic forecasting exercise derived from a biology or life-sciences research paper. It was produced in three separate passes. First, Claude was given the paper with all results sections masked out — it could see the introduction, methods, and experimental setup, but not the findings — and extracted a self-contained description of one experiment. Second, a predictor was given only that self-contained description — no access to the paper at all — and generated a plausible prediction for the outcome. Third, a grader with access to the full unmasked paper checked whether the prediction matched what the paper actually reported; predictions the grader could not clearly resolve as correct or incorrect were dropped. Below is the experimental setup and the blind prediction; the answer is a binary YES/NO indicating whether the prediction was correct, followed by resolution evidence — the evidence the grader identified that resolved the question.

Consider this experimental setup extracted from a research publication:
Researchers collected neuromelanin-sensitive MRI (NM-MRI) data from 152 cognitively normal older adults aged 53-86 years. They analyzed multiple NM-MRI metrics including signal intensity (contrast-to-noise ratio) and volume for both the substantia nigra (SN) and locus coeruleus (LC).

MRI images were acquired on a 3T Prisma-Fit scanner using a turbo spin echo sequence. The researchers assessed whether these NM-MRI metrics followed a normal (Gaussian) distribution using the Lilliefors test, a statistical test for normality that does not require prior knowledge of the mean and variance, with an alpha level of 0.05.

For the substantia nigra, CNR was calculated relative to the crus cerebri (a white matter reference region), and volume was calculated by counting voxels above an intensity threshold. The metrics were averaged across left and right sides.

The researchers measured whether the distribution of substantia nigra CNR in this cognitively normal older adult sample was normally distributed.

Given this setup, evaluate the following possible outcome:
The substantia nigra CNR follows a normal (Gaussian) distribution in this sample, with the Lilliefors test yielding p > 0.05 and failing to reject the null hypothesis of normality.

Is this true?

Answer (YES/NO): YES